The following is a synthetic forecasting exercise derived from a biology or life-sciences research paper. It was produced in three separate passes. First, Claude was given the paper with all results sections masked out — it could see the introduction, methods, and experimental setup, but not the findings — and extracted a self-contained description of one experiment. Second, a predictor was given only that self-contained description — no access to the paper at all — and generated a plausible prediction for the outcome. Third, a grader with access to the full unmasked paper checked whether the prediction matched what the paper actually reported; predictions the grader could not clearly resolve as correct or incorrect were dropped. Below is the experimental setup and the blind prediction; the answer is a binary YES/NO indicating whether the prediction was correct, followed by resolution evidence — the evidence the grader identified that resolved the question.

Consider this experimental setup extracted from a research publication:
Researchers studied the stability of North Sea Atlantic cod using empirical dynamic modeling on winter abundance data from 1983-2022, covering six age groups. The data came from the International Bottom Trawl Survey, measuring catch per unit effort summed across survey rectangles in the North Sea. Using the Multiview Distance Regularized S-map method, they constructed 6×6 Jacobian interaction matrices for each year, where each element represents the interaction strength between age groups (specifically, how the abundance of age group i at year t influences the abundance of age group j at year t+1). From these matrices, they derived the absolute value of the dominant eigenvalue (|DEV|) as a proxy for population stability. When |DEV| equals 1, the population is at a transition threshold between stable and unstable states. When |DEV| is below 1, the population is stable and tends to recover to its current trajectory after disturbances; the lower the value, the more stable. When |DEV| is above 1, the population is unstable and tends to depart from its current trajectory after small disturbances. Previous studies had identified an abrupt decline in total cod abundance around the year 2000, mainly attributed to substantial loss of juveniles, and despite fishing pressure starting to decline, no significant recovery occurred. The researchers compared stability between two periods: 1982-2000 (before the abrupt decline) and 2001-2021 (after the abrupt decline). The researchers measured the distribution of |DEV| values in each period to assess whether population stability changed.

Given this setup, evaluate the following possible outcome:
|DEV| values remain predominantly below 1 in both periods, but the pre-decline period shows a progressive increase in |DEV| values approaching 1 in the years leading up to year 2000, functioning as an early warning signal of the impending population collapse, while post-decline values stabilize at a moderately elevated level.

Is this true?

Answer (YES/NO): NO